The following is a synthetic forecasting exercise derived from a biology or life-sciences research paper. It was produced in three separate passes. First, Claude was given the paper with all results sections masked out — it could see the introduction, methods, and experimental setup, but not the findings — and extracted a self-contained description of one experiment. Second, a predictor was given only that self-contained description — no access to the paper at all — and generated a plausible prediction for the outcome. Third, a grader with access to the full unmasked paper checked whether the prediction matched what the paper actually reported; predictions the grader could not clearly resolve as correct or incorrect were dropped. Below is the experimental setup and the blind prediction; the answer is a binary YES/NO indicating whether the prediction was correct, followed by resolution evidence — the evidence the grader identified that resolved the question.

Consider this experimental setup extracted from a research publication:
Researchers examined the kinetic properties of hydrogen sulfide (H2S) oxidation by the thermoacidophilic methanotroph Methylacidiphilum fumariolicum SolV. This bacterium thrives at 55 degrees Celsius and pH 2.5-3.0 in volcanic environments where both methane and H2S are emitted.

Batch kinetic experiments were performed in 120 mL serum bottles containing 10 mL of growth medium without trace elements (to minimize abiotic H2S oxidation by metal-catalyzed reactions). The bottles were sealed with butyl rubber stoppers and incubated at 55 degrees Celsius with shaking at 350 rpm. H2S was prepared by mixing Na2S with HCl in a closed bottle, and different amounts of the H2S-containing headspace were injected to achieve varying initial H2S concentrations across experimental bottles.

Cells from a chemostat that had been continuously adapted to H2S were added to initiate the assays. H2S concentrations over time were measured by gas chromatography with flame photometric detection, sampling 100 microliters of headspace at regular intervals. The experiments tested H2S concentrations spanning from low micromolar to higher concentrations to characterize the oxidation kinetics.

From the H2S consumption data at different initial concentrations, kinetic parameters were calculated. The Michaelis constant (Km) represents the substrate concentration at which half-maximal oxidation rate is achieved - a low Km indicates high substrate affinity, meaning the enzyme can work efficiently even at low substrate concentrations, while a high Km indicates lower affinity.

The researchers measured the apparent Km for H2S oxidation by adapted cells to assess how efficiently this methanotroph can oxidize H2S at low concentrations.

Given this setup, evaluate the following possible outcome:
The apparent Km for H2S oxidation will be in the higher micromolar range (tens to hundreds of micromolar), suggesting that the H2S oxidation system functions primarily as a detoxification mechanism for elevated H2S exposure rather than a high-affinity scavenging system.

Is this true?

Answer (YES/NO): NO